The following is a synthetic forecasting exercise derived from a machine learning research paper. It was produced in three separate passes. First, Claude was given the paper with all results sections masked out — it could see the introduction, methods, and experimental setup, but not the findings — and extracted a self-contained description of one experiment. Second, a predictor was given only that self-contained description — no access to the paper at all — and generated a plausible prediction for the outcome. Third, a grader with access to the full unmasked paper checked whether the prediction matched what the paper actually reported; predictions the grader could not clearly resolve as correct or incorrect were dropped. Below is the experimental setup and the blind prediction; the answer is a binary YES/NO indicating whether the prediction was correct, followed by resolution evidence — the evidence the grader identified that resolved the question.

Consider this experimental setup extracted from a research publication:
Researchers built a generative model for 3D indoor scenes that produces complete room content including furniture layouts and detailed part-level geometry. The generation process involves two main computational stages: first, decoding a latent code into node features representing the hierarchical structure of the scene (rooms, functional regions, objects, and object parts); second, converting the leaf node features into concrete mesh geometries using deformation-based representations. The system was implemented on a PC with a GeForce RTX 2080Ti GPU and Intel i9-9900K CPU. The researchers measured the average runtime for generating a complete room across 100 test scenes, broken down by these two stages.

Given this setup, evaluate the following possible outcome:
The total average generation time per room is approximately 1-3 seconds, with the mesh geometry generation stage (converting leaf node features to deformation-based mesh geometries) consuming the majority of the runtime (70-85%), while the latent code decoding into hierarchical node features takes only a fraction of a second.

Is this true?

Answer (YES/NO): NO